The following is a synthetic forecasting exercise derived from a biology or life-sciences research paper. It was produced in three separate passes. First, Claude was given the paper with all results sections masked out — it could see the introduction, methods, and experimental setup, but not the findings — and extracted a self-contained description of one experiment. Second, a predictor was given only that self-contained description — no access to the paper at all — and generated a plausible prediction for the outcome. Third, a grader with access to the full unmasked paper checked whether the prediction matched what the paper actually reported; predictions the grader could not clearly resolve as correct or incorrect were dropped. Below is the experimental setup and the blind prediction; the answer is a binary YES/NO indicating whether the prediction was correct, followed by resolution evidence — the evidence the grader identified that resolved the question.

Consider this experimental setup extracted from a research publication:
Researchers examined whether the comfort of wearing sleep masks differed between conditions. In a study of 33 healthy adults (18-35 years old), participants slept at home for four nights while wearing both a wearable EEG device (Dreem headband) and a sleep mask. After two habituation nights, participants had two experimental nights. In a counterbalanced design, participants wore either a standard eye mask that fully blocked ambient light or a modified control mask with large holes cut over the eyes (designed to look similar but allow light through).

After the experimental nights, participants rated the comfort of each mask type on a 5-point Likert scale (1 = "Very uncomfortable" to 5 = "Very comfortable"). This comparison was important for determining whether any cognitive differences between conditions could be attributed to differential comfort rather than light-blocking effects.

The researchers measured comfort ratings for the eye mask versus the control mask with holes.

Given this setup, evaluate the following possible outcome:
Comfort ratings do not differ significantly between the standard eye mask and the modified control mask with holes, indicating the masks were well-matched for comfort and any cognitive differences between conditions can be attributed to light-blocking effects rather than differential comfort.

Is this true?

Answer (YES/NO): NO